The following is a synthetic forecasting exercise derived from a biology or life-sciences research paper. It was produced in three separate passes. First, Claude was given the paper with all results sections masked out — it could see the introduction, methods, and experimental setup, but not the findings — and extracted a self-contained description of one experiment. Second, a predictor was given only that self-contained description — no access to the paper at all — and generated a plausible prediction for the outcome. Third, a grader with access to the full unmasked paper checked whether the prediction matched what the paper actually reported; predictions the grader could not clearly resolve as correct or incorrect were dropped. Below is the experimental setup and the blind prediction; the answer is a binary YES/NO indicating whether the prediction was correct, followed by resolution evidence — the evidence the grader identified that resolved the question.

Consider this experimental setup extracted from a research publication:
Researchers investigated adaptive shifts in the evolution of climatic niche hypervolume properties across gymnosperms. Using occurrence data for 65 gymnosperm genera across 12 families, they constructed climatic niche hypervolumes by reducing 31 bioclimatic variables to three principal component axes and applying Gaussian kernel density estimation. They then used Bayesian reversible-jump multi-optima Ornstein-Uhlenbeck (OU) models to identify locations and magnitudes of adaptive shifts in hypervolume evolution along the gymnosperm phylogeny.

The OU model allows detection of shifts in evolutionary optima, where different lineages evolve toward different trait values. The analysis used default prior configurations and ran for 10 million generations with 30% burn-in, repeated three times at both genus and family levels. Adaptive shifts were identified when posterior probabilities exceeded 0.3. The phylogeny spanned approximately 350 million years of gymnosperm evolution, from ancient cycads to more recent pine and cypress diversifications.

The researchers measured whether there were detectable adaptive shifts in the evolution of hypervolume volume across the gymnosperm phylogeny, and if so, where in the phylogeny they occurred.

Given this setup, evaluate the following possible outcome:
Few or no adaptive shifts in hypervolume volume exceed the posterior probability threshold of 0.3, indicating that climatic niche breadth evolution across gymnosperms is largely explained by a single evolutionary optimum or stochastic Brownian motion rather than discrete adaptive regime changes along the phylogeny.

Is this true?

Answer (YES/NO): NO